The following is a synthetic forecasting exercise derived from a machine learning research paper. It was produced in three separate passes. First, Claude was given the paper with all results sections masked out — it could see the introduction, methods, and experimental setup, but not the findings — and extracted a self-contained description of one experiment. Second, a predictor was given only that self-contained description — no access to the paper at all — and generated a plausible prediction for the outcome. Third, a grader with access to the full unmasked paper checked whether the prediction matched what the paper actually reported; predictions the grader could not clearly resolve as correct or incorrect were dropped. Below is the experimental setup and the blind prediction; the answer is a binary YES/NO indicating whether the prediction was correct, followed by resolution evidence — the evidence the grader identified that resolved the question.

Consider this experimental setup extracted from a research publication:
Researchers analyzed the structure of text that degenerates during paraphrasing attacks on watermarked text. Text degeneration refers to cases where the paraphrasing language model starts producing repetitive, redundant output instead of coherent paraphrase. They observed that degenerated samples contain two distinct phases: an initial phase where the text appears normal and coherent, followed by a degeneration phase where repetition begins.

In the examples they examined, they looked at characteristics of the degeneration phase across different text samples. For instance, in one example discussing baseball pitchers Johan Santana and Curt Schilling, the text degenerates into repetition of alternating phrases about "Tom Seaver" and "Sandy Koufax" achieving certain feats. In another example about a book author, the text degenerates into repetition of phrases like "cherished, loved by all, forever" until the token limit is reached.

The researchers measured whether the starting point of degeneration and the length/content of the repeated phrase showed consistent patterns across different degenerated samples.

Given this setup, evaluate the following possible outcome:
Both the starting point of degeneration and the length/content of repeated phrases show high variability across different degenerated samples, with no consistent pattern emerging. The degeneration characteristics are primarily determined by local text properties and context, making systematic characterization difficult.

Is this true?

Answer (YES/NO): YES